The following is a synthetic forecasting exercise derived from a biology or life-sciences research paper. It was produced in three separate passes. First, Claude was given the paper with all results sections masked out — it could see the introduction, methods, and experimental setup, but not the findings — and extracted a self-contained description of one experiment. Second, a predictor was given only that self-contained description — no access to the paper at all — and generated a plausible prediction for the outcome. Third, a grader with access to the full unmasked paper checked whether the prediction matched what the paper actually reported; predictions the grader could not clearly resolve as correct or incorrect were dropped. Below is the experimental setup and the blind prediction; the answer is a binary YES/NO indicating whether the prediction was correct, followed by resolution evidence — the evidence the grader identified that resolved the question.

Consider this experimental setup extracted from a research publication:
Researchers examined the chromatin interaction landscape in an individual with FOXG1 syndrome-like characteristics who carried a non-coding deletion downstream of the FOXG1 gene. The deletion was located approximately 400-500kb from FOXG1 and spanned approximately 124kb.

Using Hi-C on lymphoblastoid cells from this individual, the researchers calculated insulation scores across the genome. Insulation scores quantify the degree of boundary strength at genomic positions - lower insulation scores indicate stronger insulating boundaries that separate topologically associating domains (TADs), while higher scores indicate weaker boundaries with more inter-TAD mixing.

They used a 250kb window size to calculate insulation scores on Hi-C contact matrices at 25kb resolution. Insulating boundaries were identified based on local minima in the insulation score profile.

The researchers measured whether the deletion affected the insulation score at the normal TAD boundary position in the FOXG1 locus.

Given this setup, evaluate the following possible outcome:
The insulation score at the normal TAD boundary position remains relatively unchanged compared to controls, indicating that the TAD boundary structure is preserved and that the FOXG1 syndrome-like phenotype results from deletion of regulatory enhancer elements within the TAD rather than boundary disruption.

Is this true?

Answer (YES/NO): NO